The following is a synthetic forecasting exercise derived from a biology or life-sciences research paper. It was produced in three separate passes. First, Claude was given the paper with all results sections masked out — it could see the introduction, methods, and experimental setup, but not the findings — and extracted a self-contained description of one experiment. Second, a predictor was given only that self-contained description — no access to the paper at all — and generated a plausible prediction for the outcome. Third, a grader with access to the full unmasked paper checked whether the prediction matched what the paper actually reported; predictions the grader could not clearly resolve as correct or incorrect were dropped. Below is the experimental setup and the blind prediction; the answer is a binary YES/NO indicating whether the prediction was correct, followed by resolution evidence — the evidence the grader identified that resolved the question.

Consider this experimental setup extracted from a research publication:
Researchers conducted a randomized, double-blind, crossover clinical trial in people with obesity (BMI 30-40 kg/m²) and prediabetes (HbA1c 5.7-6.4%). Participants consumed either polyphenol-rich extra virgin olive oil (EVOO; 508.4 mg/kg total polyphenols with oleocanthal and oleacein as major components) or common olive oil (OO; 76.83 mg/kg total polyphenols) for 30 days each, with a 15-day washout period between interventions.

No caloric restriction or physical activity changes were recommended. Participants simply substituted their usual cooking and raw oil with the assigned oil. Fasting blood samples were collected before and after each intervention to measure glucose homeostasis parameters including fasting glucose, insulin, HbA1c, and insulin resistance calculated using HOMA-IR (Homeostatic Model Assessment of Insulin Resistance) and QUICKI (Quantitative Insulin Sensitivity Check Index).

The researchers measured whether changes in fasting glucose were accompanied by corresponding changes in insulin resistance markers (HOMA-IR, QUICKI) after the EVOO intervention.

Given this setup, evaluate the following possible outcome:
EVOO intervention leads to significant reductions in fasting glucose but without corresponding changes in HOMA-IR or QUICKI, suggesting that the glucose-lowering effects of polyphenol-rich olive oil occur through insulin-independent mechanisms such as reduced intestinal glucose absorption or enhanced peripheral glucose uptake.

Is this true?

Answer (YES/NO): YES